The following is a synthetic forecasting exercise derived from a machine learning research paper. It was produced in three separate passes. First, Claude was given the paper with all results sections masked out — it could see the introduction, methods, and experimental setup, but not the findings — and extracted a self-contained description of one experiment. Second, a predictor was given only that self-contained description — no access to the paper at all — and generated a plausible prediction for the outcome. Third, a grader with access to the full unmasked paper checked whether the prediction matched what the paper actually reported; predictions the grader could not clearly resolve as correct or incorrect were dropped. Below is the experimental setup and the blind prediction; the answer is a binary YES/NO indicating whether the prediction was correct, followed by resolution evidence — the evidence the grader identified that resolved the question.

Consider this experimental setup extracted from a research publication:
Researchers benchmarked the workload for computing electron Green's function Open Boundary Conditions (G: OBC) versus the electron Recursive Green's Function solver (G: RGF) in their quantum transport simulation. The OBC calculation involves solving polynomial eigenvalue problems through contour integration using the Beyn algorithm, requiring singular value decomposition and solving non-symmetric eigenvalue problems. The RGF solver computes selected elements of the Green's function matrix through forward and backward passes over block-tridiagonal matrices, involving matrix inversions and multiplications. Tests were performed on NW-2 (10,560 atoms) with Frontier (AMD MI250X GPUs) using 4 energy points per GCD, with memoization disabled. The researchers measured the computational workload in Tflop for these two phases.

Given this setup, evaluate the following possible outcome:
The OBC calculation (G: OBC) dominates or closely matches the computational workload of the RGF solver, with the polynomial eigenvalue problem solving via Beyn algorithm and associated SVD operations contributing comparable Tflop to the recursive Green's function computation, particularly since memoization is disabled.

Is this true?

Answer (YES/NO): NO